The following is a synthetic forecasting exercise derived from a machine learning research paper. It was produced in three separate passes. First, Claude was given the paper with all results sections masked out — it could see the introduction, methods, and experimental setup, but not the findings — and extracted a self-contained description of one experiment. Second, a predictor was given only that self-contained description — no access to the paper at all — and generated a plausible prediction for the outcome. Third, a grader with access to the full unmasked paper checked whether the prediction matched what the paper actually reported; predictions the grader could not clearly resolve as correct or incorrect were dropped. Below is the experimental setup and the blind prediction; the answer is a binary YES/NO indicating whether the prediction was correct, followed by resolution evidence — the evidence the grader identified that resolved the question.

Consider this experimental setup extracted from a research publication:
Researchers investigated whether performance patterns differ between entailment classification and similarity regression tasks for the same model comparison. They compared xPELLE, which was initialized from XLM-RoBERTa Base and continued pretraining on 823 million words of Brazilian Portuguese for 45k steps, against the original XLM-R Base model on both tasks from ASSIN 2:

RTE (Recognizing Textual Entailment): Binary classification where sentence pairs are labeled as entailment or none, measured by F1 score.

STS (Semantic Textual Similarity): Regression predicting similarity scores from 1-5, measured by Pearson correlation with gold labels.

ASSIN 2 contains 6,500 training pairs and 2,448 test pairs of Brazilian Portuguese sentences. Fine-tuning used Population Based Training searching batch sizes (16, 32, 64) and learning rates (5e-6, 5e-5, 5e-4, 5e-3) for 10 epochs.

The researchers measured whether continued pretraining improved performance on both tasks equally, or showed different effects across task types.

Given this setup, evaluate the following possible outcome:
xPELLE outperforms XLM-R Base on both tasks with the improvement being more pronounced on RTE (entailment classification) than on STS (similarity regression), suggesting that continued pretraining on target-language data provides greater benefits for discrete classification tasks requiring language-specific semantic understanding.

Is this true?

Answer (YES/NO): NO